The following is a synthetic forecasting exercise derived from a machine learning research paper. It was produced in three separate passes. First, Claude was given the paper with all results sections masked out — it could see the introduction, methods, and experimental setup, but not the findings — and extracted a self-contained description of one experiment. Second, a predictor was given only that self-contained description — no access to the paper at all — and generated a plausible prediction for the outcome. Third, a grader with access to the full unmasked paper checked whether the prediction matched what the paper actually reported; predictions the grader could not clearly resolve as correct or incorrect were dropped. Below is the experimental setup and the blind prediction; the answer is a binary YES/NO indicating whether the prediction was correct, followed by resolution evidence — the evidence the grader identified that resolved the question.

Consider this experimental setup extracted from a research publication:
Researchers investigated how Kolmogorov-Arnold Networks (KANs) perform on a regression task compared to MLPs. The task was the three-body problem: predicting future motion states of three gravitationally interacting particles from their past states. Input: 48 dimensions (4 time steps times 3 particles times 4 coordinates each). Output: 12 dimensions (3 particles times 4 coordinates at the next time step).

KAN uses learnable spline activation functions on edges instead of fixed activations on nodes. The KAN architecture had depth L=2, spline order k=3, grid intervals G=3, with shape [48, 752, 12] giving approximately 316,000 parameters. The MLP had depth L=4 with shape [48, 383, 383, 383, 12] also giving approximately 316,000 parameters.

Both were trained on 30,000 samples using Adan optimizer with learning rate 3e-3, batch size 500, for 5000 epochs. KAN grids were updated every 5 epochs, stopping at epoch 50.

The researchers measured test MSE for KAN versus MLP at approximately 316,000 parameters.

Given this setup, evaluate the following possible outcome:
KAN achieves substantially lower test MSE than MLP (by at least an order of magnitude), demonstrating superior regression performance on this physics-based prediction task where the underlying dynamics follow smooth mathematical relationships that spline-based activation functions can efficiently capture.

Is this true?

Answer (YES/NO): NO